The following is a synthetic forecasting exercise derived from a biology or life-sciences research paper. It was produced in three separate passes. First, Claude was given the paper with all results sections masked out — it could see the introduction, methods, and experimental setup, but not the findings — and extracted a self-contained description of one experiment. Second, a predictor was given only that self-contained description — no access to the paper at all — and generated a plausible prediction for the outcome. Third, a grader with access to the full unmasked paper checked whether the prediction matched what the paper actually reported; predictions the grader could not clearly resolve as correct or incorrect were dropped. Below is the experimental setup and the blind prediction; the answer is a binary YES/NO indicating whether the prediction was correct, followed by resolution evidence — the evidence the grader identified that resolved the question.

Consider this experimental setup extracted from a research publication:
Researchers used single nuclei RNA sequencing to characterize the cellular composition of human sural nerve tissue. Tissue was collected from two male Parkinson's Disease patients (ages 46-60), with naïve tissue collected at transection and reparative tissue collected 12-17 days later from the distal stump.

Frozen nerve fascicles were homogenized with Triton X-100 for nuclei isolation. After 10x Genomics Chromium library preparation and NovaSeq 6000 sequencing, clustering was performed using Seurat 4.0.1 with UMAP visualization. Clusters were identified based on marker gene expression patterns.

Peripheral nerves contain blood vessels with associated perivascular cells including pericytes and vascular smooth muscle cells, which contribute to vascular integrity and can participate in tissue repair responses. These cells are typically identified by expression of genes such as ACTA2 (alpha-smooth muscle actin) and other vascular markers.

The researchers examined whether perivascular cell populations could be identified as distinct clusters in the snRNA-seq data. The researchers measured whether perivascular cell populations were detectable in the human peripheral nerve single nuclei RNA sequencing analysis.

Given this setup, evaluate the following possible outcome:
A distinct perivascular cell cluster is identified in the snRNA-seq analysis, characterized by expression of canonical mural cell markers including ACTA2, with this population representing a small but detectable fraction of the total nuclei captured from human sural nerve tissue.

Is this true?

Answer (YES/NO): YES